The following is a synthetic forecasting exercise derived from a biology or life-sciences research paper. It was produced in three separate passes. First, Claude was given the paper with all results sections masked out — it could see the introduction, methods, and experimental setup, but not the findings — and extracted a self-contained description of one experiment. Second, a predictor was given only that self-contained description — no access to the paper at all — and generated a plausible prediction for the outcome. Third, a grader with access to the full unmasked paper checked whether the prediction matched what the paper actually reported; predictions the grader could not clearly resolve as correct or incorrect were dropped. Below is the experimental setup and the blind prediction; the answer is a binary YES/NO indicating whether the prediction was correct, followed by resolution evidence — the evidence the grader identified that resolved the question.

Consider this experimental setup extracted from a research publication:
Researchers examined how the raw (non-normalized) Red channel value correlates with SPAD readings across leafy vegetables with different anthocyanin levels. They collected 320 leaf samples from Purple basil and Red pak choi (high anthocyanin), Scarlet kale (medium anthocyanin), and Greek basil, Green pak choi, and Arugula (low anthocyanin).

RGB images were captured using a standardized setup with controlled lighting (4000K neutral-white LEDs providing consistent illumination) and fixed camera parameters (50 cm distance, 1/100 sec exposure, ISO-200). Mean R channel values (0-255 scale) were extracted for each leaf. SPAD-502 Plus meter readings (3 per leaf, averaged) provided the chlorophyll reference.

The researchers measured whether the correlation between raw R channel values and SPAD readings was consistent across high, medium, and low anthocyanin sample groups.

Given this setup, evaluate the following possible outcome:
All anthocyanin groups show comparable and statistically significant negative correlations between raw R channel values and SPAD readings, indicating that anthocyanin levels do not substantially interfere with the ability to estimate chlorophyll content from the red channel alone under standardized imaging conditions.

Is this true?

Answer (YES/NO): YES